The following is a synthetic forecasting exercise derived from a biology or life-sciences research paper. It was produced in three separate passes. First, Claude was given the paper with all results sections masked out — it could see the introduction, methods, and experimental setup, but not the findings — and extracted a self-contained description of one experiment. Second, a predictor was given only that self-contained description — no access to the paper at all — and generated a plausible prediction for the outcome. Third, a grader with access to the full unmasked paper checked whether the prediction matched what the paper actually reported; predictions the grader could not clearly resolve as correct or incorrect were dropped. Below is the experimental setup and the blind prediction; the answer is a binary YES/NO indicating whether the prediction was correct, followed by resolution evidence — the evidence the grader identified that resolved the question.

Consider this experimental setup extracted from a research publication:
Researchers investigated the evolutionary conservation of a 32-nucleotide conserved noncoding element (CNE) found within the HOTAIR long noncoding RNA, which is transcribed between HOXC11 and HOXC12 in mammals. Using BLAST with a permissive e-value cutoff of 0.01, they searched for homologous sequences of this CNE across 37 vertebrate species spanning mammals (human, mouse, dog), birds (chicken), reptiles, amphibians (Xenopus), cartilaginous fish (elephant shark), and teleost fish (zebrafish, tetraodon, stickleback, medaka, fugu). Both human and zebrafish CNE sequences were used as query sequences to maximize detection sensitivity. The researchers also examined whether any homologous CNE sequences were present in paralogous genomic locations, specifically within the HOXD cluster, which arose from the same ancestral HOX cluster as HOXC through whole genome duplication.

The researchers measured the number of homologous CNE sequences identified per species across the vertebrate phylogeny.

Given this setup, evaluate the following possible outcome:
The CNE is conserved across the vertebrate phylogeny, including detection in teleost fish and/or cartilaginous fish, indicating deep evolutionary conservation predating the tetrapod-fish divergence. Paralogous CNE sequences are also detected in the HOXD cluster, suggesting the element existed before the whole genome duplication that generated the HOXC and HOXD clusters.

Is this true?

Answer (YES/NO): YES